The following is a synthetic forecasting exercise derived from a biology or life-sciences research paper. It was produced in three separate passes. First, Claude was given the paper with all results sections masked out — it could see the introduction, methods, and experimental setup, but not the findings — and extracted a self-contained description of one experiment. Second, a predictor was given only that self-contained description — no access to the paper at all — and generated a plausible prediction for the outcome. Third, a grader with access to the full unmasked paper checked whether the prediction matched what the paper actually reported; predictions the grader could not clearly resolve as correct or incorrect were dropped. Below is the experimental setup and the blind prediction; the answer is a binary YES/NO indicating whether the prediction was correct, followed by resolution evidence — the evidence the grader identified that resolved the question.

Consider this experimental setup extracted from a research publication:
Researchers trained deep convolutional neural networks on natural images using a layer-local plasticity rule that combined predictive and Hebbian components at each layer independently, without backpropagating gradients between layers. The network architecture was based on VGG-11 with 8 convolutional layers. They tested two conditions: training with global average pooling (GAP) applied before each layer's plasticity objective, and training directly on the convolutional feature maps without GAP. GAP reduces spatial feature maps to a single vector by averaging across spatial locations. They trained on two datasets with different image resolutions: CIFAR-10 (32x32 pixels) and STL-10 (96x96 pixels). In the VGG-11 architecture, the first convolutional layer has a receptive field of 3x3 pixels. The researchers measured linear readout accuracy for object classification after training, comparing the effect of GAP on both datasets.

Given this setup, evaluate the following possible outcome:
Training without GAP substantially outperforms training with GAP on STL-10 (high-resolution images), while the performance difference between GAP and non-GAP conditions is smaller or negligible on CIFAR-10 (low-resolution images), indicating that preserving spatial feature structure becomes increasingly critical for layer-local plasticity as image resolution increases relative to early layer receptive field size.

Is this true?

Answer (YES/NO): NO